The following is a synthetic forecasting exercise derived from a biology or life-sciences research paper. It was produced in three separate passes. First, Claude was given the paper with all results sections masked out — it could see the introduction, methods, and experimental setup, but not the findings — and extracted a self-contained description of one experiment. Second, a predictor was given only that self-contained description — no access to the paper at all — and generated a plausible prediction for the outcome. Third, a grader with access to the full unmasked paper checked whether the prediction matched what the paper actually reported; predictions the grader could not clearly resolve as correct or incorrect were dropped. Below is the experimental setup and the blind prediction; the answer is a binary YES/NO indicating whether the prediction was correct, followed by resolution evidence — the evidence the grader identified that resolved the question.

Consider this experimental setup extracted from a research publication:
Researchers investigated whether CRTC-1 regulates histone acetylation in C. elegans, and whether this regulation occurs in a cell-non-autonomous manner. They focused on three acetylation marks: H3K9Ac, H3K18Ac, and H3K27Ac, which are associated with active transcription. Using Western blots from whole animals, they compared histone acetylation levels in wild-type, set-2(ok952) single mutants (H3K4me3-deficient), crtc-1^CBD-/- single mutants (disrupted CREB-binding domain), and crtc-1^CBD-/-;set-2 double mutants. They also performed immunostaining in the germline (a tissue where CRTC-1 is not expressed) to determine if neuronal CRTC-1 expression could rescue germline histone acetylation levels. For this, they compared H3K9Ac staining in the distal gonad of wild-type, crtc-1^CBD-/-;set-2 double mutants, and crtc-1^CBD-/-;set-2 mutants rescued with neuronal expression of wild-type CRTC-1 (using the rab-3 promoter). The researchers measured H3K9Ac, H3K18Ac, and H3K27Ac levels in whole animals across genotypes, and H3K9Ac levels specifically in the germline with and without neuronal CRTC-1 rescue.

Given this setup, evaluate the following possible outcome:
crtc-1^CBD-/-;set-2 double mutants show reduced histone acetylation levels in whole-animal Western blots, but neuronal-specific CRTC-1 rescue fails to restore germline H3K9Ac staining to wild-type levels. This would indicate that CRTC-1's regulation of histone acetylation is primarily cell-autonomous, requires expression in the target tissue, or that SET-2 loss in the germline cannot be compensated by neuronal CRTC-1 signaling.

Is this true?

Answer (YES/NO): NO